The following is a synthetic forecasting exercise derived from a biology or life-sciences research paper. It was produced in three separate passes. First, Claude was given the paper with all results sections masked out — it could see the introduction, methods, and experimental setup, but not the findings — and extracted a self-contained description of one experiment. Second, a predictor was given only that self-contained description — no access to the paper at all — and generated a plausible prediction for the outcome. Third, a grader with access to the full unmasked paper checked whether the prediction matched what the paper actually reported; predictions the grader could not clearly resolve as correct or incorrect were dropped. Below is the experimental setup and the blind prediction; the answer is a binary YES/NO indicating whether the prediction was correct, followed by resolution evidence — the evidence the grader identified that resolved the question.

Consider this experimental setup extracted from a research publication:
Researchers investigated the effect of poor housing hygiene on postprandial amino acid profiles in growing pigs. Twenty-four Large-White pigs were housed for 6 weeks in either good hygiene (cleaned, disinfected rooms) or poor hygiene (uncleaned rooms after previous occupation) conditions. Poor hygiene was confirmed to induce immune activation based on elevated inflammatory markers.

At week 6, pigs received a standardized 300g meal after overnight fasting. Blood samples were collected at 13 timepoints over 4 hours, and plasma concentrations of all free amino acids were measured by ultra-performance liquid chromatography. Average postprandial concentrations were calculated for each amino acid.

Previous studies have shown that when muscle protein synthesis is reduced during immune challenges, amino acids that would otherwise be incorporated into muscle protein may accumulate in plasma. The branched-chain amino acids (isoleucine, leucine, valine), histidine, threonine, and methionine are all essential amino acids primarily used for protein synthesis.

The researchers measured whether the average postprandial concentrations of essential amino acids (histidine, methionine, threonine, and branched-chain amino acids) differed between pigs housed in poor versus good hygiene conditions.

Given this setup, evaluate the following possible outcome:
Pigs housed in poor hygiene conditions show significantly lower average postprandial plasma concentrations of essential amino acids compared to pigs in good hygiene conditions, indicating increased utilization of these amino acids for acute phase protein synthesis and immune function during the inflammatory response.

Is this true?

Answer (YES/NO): NO